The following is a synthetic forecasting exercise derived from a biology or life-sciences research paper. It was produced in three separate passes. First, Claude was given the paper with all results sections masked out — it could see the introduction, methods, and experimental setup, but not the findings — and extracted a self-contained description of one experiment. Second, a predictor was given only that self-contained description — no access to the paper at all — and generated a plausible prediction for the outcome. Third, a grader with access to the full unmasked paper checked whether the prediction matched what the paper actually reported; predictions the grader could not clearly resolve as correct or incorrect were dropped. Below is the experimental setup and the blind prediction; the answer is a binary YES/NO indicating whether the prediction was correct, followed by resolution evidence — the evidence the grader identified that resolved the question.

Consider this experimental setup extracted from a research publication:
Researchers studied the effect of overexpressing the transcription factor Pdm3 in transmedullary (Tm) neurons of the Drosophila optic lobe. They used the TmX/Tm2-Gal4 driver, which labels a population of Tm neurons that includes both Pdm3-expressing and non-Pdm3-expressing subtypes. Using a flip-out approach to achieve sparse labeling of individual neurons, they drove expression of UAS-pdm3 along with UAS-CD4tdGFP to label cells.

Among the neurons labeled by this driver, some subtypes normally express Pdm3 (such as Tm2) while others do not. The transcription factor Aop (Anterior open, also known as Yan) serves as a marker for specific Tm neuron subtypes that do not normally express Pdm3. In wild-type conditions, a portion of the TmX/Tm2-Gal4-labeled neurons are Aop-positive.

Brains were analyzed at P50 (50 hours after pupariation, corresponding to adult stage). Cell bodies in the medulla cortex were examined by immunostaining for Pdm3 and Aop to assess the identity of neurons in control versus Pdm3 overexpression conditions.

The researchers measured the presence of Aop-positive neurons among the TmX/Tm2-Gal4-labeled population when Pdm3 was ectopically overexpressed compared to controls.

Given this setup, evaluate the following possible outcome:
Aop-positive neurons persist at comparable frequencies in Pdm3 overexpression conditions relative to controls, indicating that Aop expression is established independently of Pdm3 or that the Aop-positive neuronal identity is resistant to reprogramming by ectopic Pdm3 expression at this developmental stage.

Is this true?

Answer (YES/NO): NO